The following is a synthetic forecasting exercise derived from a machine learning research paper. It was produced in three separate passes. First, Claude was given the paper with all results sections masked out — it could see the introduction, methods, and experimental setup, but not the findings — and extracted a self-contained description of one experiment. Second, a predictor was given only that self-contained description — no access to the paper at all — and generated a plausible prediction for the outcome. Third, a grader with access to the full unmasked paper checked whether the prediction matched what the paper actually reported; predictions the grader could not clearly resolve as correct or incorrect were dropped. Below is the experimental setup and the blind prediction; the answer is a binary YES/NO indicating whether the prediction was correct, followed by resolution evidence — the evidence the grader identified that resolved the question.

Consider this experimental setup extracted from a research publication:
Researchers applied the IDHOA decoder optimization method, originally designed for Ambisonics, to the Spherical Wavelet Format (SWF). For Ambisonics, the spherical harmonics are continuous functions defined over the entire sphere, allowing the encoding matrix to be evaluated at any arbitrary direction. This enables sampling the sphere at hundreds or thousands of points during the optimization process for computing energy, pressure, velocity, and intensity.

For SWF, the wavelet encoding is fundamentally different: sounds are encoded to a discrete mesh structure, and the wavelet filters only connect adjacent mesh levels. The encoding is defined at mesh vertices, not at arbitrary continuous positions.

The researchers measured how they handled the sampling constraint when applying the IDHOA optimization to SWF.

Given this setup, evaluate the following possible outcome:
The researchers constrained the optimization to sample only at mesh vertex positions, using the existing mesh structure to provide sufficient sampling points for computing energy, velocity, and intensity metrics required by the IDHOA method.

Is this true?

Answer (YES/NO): YES